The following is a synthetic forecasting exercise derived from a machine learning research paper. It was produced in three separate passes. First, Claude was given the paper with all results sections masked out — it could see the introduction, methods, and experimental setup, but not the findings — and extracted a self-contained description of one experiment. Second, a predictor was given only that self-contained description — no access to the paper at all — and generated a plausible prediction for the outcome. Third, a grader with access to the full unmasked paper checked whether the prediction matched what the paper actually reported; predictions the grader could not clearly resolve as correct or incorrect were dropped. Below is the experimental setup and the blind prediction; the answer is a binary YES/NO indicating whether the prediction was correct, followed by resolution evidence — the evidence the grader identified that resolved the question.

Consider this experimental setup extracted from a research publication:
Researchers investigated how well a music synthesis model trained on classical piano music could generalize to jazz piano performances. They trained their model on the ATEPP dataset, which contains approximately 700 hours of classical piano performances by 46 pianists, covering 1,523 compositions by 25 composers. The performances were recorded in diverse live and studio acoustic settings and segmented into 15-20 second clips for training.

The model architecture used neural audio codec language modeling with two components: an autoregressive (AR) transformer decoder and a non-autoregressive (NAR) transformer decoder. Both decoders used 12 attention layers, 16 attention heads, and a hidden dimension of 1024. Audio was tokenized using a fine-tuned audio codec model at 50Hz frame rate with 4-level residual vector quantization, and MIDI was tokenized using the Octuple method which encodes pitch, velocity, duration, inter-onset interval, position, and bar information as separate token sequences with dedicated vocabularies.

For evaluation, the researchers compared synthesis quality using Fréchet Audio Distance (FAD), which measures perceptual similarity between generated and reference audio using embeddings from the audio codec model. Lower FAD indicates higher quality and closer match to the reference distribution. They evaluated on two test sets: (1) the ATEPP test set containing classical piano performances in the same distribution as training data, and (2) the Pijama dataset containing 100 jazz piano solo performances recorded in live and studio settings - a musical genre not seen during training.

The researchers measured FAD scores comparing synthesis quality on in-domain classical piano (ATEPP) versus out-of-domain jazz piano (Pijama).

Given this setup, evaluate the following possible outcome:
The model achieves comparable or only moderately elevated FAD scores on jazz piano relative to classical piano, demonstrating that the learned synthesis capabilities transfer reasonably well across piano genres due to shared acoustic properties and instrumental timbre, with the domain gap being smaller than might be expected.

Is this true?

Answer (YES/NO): NO